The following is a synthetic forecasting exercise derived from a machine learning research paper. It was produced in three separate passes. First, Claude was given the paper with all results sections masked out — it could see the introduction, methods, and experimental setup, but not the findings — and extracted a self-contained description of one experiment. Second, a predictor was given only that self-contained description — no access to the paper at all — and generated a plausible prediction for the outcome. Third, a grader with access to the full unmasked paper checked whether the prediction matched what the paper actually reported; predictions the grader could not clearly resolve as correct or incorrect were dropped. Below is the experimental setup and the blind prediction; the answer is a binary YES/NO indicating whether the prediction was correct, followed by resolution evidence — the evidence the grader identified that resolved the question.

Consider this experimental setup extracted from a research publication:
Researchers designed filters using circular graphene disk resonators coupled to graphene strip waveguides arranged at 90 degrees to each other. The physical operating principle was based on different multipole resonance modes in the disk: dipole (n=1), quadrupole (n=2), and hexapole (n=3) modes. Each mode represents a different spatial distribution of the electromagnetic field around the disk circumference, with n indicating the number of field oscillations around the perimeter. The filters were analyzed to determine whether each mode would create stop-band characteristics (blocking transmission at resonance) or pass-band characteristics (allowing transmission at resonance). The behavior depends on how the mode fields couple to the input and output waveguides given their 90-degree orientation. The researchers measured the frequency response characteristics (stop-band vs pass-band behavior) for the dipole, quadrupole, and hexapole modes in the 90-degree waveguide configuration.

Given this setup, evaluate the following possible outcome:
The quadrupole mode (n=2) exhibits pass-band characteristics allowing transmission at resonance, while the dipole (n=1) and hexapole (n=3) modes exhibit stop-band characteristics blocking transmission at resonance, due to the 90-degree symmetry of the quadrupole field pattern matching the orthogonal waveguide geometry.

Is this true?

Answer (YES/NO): YES